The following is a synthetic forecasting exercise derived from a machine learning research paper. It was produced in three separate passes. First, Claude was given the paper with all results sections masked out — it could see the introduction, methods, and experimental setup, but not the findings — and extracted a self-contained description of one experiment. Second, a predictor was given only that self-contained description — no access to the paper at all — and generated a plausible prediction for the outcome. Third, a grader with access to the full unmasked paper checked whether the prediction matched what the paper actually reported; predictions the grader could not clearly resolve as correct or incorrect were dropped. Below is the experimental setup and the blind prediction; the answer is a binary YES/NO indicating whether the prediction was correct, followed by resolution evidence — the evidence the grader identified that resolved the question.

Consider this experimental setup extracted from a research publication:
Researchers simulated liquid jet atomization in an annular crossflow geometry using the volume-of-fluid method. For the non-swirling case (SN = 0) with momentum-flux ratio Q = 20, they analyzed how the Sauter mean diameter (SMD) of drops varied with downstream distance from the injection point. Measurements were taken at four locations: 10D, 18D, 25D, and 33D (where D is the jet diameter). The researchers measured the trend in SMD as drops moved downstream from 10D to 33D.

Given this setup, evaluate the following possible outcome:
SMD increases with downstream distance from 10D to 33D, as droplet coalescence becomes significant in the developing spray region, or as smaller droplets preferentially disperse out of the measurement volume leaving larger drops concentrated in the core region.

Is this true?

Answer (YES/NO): YES